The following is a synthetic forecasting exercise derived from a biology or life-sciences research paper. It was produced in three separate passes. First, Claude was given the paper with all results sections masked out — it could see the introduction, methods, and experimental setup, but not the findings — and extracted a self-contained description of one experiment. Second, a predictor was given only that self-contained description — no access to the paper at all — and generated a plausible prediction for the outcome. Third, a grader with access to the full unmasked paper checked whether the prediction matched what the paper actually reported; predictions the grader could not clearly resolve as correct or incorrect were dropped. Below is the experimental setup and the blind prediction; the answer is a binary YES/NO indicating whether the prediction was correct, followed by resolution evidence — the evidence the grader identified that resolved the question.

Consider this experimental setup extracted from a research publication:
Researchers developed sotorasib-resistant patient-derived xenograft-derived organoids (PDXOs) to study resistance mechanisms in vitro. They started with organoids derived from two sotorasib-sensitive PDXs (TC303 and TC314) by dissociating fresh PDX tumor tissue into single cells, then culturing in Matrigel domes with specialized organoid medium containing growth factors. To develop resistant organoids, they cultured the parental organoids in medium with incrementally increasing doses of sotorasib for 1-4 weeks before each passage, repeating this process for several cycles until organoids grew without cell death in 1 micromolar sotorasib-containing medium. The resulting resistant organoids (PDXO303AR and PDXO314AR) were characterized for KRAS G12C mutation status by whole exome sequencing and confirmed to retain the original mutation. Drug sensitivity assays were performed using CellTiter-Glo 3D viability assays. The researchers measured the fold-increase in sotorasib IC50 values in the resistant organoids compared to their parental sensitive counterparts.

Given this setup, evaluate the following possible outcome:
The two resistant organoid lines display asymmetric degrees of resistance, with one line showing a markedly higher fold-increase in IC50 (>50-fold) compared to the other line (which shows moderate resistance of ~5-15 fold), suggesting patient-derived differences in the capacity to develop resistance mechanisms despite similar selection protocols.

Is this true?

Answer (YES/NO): NO